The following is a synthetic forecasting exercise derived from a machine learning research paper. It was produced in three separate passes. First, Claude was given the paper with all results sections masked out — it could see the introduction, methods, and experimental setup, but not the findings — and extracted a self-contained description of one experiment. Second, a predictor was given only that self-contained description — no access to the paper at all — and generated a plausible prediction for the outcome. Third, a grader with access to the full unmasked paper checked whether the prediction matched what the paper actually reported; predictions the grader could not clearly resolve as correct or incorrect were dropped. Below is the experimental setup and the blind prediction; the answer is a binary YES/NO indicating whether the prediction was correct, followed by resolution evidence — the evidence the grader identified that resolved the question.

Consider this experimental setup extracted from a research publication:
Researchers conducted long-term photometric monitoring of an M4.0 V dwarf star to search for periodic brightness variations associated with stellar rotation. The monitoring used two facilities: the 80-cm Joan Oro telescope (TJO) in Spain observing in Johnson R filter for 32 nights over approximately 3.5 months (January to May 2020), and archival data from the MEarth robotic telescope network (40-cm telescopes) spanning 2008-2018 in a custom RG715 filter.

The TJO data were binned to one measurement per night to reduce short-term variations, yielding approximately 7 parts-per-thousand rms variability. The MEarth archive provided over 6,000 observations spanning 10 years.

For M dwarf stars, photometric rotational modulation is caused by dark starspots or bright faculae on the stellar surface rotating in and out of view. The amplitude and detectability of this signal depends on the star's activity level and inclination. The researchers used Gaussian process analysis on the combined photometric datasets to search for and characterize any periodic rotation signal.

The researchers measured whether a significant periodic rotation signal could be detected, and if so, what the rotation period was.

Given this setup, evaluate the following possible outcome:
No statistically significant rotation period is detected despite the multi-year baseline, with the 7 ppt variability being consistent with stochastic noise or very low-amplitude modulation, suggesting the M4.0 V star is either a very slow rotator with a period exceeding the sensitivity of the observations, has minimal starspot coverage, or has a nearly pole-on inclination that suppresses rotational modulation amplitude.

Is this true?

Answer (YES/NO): NO